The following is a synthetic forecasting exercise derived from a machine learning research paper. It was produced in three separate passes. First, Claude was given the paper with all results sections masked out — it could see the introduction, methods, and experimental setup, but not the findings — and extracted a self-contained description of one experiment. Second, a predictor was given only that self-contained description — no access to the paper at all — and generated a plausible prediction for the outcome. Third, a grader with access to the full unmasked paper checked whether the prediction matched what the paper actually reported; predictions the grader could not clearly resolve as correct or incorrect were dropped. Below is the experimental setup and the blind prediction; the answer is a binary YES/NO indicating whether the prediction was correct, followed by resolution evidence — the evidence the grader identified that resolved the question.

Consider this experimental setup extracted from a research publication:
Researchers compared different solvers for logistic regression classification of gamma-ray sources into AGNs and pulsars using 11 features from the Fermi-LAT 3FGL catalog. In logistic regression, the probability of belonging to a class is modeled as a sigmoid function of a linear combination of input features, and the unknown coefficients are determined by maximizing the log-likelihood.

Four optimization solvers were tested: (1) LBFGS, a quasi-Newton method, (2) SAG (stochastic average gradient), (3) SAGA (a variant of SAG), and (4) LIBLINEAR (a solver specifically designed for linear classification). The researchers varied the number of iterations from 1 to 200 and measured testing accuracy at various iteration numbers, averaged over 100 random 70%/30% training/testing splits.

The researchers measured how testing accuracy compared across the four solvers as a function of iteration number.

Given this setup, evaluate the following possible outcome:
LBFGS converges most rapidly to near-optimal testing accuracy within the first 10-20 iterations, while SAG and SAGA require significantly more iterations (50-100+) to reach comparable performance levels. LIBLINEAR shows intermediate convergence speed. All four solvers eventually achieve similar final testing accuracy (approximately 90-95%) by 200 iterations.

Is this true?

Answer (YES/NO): NO